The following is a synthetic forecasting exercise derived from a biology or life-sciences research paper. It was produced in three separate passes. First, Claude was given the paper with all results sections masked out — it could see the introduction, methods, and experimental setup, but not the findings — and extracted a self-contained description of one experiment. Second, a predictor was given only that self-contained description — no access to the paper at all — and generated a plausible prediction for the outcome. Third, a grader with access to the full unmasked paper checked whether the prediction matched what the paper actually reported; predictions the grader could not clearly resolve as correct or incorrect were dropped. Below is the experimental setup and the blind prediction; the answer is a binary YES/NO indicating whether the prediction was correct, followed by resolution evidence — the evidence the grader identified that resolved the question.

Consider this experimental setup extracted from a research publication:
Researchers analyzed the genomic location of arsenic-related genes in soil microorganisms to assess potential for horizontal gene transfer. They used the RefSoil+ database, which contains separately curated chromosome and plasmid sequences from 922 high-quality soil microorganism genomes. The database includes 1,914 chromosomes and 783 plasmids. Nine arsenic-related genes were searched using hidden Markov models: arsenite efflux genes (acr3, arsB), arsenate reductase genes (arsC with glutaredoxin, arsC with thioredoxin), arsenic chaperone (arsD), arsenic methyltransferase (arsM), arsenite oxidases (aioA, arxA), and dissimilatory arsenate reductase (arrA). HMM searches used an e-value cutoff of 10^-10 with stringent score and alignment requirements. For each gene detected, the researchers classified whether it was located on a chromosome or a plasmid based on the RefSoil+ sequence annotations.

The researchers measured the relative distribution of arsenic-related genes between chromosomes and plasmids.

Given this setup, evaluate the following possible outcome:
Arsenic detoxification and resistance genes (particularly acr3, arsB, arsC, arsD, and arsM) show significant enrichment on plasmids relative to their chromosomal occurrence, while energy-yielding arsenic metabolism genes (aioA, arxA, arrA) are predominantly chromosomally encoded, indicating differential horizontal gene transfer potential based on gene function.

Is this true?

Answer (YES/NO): NO